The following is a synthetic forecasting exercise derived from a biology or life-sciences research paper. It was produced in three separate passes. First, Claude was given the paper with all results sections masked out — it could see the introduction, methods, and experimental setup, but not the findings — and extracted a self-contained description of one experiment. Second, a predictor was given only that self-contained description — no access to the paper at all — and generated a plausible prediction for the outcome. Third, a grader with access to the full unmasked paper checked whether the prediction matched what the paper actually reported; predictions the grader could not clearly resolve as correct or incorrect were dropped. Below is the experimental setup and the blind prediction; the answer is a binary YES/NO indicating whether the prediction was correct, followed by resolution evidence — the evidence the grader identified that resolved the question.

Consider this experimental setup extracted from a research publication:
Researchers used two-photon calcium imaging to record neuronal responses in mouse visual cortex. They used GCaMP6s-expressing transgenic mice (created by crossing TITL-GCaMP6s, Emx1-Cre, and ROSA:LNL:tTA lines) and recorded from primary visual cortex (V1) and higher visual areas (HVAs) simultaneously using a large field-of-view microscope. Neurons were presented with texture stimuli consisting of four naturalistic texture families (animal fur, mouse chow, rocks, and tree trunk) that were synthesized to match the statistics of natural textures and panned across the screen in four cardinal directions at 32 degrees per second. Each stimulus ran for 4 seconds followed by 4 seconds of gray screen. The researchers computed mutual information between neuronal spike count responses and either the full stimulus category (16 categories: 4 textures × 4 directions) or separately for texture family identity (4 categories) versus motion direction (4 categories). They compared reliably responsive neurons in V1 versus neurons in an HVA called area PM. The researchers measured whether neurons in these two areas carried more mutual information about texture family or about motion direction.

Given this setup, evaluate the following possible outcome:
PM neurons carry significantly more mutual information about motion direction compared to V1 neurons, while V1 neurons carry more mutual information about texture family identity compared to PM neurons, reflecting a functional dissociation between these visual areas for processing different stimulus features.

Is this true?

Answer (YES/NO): NO